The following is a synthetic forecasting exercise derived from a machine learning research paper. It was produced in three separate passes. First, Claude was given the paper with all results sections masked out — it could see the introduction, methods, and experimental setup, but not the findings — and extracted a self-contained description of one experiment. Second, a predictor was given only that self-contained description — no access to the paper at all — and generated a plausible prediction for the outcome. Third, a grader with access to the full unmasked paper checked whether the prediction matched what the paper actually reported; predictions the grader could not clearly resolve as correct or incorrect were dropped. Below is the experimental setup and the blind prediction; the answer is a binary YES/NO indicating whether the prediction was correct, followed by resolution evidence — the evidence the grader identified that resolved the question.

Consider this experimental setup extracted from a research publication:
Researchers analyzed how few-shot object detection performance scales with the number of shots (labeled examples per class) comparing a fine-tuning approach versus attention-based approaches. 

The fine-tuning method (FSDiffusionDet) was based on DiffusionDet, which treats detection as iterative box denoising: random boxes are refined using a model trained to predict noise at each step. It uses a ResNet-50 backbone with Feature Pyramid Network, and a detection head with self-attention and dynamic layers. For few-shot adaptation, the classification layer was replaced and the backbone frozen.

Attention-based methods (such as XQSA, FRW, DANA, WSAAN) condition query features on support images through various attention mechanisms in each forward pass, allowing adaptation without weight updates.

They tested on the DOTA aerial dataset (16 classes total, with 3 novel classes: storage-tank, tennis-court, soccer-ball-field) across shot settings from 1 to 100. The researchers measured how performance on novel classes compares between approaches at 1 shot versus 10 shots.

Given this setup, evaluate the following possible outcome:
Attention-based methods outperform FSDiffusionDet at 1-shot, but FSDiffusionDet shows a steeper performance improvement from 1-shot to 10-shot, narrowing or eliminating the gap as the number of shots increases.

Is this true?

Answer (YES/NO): YES